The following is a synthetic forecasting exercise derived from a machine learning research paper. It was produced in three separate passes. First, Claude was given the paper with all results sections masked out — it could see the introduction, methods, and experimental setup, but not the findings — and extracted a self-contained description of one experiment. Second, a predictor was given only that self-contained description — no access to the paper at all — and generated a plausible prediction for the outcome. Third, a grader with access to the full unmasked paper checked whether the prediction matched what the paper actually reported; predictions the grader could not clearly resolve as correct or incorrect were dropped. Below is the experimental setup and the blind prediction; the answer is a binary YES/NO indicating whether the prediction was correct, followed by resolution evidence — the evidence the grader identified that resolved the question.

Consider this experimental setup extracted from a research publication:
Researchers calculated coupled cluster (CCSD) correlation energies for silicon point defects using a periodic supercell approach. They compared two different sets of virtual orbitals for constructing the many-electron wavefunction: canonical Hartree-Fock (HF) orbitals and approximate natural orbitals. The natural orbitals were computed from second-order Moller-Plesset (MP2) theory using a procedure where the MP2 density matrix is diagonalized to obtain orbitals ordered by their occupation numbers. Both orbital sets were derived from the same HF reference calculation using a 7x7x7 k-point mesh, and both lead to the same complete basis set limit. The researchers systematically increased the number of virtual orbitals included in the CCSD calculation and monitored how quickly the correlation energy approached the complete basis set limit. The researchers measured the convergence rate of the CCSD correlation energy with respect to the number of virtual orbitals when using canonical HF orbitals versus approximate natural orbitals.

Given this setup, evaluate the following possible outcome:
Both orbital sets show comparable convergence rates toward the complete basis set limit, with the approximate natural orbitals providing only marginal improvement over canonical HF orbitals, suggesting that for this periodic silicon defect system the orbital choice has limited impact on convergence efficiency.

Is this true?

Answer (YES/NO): NO